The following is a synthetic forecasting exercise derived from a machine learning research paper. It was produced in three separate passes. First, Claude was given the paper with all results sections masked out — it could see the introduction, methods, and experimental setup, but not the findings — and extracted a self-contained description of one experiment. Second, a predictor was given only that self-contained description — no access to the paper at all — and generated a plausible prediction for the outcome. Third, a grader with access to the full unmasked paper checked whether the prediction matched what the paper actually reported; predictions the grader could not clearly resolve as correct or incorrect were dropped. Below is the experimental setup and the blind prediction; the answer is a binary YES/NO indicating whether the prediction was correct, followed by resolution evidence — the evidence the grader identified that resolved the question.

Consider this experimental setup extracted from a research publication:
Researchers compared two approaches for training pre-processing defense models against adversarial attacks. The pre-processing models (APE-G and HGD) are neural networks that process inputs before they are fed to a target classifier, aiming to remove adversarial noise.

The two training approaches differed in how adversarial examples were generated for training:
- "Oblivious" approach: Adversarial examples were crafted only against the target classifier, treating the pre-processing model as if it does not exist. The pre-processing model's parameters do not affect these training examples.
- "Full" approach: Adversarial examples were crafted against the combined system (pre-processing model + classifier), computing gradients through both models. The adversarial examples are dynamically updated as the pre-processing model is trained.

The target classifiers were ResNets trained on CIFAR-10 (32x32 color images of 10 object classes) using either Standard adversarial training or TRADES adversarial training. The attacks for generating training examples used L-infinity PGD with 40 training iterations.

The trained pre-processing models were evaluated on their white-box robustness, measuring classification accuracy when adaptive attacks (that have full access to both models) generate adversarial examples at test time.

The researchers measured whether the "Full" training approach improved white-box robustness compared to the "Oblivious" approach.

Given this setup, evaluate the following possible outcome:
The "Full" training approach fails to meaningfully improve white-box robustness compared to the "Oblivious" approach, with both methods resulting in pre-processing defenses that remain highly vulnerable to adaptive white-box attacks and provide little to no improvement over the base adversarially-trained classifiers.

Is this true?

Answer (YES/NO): NO